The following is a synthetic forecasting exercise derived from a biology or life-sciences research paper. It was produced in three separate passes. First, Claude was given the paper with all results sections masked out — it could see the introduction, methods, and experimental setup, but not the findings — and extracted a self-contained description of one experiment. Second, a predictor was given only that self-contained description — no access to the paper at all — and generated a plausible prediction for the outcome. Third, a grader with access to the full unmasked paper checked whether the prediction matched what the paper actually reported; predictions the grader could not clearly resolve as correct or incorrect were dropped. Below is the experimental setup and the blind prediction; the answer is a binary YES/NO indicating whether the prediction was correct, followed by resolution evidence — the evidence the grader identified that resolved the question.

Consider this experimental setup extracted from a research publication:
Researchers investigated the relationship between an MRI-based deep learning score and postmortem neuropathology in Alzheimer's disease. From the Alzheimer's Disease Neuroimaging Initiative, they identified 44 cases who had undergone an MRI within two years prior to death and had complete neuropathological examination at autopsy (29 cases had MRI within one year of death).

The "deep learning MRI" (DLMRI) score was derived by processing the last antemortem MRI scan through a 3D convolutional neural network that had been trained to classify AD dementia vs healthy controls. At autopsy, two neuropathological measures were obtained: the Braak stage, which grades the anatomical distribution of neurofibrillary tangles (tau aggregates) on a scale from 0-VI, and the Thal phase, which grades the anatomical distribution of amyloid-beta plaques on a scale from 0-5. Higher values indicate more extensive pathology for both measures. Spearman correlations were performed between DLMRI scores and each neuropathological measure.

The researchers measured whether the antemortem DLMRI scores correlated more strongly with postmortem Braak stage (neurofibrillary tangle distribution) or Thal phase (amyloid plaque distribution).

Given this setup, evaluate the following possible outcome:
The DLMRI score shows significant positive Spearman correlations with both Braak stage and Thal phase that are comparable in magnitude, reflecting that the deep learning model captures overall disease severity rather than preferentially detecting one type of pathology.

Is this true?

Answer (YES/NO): NO